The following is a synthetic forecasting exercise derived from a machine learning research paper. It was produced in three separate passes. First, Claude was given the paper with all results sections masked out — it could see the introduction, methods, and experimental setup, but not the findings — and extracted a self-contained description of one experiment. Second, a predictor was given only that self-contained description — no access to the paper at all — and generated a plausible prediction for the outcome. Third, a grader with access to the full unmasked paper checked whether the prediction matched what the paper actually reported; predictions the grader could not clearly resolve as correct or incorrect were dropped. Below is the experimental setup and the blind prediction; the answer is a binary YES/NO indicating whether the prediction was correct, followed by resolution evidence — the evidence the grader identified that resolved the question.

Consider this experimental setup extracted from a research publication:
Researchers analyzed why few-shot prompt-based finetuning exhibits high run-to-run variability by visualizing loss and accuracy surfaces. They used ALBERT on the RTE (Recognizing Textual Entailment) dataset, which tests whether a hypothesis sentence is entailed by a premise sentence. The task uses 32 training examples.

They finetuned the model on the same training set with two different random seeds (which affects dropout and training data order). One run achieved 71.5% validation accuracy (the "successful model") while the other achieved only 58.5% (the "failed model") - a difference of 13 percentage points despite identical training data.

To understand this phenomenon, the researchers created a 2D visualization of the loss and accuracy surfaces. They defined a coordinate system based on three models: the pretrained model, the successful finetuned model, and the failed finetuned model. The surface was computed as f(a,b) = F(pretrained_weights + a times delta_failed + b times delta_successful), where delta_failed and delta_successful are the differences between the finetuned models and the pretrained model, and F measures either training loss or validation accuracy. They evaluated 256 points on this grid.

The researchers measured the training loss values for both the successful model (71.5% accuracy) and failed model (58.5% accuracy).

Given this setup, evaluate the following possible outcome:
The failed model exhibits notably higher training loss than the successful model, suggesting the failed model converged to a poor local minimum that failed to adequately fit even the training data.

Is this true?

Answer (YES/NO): NO